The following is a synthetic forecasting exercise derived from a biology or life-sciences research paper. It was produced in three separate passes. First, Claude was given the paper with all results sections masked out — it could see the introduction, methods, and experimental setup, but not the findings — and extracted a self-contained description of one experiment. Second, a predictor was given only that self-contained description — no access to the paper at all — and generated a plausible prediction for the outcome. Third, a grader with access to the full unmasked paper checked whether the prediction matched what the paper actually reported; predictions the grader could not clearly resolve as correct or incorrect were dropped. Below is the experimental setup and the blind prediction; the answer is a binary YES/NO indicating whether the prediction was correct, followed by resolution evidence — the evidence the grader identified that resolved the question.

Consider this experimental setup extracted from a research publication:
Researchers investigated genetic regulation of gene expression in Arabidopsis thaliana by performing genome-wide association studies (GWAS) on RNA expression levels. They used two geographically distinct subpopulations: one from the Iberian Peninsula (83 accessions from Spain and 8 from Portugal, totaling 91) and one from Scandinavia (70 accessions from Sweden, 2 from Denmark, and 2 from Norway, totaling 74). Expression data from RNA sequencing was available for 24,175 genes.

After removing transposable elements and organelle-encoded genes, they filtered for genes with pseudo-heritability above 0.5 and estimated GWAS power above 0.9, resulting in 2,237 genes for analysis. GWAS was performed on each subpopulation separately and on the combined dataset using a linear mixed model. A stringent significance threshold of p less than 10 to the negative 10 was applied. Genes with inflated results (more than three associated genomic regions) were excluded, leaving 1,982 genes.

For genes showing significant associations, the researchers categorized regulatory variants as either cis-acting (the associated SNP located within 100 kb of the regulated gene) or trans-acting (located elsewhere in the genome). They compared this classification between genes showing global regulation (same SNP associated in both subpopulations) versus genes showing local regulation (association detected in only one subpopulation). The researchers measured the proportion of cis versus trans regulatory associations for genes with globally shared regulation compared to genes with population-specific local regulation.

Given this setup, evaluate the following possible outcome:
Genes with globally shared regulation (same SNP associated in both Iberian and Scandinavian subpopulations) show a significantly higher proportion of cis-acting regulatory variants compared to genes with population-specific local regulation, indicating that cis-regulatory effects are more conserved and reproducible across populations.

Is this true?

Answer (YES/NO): YES